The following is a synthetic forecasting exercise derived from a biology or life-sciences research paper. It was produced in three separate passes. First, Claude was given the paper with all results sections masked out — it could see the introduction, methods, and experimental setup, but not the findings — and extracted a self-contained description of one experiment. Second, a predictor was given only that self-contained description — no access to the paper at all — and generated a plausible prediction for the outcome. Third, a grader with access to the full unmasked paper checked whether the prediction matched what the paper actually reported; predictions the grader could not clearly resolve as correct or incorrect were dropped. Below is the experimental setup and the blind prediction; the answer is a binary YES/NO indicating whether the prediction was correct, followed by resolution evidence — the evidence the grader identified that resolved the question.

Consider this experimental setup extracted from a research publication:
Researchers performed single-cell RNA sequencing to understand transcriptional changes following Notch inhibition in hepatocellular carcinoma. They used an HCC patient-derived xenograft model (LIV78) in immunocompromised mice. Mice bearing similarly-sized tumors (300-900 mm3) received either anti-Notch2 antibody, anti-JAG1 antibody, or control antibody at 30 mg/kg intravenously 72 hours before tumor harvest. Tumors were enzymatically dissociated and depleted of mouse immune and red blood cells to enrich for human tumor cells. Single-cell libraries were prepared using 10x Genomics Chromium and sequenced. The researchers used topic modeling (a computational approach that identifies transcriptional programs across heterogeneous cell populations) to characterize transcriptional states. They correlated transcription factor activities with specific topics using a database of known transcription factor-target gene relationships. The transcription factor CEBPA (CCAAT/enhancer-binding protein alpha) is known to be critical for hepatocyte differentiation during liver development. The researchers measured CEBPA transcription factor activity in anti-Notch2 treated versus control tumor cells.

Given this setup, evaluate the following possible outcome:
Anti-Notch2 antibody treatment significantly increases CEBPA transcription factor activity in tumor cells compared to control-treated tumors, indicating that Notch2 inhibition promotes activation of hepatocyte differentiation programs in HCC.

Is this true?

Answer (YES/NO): YES